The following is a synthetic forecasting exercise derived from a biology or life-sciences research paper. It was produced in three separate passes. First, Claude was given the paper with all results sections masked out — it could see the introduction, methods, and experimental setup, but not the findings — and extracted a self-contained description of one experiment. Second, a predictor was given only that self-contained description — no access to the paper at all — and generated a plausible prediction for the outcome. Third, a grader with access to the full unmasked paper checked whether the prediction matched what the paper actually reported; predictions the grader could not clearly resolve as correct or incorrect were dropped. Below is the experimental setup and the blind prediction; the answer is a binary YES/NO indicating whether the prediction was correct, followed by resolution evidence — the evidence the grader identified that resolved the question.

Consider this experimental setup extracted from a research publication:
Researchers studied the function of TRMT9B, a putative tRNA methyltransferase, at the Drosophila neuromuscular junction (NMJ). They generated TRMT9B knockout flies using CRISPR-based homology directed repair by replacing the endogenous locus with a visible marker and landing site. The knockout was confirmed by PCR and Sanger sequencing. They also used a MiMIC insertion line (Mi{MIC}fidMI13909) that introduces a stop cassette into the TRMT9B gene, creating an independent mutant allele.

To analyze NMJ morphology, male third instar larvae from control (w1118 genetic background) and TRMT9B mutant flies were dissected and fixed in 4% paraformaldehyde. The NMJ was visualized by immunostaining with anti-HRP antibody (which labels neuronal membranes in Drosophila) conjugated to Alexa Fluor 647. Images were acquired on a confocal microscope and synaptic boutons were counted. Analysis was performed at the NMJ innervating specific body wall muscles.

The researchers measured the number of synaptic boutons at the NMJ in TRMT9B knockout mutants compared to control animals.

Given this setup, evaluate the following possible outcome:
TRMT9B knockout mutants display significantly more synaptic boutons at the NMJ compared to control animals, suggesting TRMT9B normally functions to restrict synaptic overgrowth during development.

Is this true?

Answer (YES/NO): YES